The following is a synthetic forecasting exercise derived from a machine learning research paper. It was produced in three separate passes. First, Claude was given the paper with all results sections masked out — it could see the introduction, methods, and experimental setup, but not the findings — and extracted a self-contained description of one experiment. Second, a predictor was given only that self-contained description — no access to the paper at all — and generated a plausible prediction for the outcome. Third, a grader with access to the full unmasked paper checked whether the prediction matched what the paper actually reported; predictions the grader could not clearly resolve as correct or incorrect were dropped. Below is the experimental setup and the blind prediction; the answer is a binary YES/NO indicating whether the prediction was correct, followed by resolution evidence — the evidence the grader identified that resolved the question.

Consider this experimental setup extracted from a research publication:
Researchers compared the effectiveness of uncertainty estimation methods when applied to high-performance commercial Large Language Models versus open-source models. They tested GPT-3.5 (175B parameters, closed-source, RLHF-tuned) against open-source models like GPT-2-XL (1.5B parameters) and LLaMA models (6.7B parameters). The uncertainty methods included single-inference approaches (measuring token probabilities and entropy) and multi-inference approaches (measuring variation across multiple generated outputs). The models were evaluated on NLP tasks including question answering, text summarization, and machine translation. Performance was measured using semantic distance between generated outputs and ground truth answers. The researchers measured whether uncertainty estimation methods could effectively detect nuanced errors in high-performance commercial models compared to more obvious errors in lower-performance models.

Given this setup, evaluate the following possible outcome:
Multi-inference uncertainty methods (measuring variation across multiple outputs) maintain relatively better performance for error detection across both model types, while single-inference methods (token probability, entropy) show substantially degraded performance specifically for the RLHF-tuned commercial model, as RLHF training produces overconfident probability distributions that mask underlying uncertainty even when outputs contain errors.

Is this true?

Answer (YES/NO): NO